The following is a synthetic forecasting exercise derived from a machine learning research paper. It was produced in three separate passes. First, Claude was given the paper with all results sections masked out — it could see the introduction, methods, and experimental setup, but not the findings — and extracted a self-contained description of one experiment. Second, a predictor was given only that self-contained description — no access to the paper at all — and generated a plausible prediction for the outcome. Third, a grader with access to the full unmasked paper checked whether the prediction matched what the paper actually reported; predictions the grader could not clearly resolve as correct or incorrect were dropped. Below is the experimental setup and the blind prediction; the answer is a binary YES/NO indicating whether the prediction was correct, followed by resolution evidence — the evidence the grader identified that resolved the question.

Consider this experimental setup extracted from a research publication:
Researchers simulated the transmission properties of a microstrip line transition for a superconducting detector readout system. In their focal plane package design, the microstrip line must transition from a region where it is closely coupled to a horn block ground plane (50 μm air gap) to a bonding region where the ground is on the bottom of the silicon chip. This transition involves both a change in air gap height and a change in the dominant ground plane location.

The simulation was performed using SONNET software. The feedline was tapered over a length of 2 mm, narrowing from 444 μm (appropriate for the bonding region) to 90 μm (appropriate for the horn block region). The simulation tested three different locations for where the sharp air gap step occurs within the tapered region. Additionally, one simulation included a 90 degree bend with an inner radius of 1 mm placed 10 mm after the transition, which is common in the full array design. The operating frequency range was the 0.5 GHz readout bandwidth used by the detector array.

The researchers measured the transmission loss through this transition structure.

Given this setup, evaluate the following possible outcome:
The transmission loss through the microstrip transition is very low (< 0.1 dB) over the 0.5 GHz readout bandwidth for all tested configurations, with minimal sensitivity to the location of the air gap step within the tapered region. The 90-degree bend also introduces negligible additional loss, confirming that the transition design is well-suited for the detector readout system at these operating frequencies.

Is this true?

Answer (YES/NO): YES